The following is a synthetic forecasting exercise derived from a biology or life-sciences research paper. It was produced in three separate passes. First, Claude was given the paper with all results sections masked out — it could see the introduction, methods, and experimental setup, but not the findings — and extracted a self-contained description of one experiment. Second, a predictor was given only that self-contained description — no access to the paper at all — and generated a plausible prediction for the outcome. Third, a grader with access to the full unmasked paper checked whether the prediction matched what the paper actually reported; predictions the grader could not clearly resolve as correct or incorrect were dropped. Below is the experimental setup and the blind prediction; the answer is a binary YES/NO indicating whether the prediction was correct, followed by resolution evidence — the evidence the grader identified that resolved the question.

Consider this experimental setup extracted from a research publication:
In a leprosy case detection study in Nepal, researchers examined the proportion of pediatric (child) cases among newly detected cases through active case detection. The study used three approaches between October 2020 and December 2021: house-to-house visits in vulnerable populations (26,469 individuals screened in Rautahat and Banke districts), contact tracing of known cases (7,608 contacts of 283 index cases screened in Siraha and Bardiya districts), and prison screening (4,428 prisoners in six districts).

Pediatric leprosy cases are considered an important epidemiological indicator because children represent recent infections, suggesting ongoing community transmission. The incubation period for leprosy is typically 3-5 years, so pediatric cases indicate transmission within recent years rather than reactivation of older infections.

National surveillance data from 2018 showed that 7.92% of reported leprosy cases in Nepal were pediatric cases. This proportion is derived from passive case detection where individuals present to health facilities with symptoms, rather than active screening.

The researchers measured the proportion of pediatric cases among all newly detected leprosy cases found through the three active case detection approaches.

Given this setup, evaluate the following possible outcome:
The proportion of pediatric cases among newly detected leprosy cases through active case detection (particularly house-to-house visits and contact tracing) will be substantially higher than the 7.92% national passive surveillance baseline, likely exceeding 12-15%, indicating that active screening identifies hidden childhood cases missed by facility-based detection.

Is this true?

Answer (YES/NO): NO